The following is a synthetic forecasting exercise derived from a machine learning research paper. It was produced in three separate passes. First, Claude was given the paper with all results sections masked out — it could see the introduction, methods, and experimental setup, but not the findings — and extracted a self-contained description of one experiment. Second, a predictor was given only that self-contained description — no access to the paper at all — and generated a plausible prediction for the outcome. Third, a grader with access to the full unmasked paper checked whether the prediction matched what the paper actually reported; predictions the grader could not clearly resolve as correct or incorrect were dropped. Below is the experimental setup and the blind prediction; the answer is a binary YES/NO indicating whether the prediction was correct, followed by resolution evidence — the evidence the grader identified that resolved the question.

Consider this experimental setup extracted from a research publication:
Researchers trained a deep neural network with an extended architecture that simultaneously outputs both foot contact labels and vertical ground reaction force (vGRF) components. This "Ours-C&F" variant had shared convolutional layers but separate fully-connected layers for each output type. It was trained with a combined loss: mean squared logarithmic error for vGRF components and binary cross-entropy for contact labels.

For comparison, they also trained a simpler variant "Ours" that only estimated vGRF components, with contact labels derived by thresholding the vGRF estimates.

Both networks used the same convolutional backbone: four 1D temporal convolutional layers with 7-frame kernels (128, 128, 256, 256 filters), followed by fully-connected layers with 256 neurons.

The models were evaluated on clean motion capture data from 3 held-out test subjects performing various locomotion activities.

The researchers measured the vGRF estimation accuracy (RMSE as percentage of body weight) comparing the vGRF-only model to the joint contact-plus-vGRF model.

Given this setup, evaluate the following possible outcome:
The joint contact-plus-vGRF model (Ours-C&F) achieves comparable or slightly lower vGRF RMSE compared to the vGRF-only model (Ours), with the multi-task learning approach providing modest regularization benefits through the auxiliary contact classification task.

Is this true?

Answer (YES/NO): NO